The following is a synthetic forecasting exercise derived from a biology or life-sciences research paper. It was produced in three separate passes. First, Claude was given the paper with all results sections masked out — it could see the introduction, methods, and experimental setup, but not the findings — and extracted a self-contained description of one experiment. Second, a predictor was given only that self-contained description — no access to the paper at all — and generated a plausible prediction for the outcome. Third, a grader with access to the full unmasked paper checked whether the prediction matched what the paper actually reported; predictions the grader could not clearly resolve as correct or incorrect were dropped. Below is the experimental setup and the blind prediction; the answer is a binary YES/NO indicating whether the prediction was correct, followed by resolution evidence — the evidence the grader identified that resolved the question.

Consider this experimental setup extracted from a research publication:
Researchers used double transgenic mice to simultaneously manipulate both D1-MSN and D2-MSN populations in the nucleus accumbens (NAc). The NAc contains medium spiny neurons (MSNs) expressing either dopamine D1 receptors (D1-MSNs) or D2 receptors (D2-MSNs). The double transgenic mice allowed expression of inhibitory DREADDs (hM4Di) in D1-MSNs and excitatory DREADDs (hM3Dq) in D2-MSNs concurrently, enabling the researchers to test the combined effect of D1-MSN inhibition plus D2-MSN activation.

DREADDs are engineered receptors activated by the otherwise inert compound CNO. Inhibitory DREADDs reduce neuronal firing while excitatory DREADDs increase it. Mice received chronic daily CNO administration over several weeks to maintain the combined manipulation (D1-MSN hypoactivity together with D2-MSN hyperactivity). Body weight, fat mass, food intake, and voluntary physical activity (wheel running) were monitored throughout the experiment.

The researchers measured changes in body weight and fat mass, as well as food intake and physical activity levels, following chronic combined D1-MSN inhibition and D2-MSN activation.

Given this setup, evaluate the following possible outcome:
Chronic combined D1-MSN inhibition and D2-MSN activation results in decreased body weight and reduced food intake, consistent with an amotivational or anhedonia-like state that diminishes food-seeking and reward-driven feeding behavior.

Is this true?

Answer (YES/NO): NO